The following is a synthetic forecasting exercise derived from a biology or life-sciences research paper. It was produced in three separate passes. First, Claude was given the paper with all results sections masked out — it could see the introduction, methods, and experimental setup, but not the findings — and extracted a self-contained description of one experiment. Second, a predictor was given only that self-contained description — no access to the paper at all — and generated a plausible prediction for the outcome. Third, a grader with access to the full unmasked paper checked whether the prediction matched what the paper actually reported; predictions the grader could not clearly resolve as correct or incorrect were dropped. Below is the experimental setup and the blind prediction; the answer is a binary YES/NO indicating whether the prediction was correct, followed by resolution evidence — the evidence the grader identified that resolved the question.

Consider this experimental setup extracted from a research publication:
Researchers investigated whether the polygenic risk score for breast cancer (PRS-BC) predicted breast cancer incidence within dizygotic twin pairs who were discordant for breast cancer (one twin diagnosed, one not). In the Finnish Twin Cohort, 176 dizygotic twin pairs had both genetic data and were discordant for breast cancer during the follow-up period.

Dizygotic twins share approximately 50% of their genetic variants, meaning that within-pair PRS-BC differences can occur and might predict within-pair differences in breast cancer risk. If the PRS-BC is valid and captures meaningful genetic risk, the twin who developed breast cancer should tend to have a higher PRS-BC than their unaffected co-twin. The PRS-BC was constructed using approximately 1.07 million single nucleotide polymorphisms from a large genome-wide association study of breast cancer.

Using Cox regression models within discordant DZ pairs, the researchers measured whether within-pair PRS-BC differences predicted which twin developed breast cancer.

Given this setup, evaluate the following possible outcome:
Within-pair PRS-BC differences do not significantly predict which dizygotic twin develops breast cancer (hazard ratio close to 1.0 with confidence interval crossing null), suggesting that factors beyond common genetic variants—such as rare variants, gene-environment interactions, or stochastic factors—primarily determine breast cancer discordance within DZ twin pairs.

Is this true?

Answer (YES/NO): YES